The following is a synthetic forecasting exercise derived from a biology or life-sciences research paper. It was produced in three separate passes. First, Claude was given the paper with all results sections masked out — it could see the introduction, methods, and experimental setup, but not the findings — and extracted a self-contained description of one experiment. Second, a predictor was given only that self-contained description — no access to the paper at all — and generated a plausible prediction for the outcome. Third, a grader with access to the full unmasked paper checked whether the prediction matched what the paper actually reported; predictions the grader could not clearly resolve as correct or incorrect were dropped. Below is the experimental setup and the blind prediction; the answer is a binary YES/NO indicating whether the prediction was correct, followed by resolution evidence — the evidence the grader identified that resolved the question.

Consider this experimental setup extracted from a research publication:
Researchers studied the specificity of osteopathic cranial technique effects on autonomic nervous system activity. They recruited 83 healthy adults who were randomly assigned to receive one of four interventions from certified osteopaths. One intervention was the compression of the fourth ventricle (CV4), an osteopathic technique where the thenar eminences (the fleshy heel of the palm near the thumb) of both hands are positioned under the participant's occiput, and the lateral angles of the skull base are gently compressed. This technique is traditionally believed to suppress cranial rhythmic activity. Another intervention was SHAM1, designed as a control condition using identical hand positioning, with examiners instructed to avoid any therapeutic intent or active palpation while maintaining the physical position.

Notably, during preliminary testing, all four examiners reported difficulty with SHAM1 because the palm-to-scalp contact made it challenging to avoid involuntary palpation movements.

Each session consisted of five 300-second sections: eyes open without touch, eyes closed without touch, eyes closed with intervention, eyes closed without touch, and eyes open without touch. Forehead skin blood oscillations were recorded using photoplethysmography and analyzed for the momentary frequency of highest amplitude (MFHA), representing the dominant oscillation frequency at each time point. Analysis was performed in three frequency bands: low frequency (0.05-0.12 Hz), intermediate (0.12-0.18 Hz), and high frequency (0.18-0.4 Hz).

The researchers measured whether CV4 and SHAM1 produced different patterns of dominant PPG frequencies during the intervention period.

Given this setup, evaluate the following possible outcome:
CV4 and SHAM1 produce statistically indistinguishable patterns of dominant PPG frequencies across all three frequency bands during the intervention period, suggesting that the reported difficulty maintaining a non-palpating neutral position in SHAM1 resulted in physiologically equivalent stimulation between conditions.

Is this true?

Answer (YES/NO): YES